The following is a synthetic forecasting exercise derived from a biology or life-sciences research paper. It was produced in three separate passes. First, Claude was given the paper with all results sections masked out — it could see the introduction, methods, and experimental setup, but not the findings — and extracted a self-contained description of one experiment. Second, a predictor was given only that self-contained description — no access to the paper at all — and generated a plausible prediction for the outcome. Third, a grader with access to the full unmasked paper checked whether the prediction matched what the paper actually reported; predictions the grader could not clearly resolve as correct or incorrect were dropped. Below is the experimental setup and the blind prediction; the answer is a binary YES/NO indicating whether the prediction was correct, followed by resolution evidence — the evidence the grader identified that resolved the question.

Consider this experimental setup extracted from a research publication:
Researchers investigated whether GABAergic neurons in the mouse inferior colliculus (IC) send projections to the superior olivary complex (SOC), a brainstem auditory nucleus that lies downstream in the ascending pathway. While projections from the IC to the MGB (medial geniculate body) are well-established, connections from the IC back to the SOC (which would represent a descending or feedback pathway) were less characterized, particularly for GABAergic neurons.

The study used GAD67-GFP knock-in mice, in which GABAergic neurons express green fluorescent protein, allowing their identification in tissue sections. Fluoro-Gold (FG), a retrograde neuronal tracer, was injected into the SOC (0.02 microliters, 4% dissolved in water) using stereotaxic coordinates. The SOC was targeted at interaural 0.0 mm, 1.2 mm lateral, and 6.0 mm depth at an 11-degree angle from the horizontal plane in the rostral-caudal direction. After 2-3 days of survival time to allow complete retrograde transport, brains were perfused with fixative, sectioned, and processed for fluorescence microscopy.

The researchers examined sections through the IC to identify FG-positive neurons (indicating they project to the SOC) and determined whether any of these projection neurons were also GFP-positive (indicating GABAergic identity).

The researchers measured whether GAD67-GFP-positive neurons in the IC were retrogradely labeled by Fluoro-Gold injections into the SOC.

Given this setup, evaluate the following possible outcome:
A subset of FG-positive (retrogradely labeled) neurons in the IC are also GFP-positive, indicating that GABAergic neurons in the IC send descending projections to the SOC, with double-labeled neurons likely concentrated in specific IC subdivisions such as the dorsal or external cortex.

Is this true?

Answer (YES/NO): NO